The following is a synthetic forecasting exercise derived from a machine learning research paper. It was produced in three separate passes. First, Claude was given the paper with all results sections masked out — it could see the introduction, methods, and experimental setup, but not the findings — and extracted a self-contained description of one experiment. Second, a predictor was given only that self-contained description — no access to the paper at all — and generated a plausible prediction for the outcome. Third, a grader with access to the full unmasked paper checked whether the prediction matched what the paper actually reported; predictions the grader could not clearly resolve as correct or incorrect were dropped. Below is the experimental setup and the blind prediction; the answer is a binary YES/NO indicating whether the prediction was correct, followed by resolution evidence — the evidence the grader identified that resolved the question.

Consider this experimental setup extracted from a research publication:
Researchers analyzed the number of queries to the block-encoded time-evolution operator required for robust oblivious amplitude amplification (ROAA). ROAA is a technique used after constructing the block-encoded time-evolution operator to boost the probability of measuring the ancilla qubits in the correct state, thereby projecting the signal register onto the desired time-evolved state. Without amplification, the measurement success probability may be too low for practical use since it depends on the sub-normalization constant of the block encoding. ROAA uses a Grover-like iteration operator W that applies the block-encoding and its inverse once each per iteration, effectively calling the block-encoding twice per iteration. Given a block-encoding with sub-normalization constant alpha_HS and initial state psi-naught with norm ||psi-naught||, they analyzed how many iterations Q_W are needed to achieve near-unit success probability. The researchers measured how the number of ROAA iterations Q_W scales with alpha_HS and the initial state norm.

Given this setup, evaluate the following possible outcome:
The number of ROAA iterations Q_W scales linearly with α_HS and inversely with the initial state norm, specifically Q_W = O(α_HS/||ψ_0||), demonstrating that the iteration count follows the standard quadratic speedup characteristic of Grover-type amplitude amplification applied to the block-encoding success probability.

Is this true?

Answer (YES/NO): YES